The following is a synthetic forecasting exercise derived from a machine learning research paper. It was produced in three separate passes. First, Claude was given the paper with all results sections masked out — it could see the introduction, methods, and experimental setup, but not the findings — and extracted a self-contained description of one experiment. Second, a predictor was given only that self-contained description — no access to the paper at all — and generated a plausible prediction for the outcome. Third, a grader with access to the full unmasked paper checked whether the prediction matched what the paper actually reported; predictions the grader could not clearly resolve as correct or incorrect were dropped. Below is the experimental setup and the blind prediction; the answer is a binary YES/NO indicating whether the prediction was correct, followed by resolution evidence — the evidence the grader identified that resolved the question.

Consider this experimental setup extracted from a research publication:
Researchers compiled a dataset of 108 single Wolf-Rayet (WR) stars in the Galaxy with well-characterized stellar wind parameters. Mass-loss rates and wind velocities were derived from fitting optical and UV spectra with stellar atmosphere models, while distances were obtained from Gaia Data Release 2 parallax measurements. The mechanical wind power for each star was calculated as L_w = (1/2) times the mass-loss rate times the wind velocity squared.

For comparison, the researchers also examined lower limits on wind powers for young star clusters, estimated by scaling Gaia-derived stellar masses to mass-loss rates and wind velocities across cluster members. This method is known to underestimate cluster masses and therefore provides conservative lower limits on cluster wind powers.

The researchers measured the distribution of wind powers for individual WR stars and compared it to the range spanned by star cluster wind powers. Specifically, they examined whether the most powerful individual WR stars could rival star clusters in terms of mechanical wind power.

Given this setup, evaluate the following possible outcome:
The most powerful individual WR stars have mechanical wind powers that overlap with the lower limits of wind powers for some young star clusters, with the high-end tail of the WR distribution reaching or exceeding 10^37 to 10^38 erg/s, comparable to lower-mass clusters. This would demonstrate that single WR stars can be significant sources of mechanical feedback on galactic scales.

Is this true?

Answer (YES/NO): YES